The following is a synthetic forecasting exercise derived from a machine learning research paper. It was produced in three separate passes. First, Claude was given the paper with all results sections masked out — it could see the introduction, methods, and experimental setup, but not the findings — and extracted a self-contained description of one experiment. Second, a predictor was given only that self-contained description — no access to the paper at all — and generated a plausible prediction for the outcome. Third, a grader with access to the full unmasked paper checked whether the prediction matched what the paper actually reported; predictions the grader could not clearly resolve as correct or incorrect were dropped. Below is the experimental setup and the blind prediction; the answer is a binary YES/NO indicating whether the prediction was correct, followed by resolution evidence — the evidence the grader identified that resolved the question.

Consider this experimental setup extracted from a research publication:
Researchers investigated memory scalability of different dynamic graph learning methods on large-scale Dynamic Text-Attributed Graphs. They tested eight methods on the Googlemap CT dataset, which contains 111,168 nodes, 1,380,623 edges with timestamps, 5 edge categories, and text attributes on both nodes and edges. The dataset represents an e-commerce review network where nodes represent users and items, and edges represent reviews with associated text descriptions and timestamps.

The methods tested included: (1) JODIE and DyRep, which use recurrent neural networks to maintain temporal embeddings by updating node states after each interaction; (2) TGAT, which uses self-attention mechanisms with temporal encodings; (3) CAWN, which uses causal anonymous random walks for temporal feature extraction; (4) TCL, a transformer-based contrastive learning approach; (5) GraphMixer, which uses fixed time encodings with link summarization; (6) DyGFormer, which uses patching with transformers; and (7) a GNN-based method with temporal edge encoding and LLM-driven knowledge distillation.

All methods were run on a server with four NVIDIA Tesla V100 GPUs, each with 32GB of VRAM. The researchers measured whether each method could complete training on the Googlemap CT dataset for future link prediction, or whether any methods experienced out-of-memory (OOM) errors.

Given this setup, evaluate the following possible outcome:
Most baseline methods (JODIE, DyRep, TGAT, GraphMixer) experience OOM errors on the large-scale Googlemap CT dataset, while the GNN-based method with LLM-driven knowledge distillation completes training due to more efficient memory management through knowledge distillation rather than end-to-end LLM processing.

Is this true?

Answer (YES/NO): NO